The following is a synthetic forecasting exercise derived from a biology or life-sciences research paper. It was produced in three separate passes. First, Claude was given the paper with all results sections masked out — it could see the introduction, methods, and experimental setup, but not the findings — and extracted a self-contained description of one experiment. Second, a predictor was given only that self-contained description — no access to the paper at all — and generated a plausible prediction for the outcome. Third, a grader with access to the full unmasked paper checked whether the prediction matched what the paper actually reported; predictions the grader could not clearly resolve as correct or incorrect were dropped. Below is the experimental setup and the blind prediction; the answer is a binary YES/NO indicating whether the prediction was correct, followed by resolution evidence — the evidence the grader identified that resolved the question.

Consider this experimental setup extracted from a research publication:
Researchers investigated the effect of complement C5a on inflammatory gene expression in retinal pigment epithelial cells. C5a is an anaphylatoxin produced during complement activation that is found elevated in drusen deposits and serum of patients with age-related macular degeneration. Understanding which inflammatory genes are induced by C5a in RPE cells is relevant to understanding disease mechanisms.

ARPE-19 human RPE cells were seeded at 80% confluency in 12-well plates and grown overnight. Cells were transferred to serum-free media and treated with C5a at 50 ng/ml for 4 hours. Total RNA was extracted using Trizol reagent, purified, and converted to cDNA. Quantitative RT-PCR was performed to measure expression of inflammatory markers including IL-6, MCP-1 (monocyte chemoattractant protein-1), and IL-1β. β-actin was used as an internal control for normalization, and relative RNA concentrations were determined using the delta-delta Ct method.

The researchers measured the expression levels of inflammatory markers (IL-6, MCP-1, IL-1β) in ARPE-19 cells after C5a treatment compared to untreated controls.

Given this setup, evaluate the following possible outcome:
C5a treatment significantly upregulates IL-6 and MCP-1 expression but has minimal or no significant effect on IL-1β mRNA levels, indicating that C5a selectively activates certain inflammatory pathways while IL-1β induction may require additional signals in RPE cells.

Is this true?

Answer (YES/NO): NO